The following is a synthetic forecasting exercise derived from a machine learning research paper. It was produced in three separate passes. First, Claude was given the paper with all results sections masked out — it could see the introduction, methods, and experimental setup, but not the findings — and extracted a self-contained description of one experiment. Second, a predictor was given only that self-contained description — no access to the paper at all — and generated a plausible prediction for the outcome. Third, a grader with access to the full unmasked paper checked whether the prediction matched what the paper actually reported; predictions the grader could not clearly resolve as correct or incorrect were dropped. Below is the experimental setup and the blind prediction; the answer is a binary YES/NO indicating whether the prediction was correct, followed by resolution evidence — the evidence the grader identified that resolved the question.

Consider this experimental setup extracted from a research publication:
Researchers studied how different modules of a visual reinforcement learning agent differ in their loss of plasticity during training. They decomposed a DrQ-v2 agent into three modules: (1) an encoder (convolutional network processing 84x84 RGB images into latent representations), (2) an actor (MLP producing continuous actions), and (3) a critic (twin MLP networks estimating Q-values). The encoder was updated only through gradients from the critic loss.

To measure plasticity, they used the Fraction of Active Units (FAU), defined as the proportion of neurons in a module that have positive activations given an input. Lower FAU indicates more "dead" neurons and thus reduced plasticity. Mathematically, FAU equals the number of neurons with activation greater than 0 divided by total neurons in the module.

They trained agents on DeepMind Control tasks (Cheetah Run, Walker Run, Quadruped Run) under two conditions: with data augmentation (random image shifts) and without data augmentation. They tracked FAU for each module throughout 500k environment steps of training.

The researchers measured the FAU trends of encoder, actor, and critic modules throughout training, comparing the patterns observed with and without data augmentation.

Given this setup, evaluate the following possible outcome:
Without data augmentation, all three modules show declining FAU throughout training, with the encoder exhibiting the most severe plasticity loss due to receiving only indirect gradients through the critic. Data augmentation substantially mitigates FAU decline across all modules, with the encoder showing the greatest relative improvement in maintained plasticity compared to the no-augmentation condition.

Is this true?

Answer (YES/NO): NO